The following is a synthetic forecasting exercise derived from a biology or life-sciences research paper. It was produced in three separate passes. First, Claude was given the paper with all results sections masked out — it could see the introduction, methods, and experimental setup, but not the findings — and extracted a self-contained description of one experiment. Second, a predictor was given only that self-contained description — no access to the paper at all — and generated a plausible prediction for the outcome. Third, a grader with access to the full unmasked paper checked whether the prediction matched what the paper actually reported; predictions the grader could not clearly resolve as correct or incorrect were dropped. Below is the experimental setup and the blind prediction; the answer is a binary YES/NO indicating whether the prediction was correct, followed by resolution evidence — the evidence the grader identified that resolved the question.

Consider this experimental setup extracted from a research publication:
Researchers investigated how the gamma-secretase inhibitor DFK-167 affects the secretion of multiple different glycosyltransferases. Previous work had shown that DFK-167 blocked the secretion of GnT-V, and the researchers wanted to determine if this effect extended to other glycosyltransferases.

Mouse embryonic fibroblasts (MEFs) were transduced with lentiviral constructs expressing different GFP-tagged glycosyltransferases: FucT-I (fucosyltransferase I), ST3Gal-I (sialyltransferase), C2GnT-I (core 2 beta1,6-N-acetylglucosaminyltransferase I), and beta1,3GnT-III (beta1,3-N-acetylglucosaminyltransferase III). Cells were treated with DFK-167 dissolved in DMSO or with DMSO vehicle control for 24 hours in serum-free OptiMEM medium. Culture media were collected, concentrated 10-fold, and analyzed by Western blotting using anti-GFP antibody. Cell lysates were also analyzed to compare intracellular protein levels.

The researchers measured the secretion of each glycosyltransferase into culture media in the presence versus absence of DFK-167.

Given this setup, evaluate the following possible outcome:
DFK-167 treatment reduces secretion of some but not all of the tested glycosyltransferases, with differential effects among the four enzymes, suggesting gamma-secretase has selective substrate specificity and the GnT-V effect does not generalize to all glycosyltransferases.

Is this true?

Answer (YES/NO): NO